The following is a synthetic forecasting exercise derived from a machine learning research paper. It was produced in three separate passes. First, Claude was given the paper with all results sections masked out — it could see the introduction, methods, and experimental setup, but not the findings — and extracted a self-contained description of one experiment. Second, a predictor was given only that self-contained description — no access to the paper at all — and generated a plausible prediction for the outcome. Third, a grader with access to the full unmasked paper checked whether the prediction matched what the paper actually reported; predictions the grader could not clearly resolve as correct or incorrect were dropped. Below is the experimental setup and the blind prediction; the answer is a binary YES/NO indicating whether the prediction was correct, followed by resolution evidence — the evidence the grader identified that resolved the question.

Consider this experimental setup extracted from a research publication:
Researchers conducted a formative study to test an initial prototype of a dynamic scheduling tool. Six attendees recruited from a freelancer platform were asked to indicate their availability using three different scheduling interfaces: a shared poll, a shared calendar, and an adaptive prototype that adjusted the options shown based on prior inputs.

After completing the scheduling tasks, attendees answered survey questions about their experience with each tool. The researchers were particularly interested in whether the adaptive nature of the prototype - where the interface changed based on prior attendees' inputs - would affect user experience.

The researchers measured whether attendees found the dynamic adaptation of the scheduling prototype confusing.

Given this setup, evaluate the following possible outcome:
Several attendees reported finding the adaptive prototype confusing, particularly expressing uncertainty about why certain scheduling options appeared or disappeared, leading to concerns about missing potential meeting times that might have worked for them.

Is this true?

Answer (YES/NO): NO